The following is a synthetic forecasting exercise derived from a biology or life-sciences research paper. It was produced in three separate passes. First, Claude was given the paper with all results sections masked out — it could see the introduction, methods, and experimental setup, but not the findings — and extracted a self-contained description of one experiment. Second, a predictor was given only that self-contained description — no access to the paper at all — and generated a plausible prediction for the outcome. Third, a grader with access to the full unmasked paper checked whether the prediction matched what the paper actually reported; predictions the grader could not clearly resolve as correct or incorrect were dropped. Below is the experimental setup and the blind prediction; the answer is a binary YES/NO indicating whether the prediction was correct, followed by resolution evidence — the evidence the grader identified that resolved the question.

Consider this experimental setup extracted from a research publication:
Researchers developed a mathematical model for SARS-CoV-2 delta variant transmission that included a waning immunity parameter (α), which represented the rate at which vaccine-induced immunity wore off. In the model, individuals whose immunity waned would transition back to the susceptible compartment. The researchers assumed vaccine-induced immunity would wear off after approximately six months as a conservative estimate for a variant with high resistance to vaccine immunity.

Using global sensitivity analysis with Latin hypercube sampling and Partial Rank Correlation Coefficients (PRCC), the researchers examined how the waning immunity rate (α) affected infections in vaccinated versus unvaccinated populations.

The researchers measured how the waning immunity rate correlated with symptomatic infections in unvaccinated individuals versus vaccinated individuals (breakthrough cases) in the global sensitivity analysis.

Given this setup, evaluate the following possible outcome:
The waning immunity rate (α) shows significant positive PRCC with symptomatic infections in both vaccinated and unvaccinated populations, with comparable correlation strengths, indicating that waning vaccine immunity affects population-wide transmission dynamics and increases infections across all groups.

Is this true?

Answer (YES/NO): NO